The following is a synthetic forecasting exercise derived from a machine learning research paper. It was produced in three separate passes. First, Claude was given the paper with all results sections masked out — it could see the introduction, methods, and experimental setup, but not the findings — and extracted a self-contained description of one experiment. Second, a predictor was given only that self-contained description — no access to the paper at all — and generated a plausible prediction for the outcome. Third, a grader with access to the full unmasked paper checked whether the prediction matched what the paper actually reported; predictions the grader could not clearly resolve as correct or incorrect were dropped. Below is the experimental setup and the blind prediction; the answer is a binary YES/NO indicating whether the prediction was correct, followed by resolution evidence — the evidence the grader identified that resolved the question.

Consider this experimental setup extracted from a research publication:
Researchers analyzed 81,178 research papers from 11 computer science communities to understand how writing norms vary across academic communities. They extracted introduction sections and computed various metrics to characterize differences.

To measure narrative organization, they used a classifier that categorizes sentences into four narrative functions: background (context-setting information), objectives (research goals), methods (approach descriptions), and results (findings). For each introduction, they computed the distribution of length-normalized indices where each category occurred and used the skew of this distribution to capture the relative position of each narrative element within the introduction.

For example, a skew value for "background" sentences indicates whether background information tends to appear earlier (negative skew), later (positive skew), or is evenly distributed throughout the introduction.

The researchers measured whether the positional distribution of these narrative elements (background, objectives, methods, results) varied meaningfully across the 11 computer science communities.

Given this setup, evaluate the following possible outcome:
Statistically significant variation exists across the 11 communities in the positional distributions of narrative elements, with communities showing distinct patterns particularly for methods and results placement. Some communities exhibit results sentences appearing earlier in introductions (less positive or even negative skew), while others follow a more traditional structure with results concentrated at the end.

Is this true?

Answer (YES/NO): NO